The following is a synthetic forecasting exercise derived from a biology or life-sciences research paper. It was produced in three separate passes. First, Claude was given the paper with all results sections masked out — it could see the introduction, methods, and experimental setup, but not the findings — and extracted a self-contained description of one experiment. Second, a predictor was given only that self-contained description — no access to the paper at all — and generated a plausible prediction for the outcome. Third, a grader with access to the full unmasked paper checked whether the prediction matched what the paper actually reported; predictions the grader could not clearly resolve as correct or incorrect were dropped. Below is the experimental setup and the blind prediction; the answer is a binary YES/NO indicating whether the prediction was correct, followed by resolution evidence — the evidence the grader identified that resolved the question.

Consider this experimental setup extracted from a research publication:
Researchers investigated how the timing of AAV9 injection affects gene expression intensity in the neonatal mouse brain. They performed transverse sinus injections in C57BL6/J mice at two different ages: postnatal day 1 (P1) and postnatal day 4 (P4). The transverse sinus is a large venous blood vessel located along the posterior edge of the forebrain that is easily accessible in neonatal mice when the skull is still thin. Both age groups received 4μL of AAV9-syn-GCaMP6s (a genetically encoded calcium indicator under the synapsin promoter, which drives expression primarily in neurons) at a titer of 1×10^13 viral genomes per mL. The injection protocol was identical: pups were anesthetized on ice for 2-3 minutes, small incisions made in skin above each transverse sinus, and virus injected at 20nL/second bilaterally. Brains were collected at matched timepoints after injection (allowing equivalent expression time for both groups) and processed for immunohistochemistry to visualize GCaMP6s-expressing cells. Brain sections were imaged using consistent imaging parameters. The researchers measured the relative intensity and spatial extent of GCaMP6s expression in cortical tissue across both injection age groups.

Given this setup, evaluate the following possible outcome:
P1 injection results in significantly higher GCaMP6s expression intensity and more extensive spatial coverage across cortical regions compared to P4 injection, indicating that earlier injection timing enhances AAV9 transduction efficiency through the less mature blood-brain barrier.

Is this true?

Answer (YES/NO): YES